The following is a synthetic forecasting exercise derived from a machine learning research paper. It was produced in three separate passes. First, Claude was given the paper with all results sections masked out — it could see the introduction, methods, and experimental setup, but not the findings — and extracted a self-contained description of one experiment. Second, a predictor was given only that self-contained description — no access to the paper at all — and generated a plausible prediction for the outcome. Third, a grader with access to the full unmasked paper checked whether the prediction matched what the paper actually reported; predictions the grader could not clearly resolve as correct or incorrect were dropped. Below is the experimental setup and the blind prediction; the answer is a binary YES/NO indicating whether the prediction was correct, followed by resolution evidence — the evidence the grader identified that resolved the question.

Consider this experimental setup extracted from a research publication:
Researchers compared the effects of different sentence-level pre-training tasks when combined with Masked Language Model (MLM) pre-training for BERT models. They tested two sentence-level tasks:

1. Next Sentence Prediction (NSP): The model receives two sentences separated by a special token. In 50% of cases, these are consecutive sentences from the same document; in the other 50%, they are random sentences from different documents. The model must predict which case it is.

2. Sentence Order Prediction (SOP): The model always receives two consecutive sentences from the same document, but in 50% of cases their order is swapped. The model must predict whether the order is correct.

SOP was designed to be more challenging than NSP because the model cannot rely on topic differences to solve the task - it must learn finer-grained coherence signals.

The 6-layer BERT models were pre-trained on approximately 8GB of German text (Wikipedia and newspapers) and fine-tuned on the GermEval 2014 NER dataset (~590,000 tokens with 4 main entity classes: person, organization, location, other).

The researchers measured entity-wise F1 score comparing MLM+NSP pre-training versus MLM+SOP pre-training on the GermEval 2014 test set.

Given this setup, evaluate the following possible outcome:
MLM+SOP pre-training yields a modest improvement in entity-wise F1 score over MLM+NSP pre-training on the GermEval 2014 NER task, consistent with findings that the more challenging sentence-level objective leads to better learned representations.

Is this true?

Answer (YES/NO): NO